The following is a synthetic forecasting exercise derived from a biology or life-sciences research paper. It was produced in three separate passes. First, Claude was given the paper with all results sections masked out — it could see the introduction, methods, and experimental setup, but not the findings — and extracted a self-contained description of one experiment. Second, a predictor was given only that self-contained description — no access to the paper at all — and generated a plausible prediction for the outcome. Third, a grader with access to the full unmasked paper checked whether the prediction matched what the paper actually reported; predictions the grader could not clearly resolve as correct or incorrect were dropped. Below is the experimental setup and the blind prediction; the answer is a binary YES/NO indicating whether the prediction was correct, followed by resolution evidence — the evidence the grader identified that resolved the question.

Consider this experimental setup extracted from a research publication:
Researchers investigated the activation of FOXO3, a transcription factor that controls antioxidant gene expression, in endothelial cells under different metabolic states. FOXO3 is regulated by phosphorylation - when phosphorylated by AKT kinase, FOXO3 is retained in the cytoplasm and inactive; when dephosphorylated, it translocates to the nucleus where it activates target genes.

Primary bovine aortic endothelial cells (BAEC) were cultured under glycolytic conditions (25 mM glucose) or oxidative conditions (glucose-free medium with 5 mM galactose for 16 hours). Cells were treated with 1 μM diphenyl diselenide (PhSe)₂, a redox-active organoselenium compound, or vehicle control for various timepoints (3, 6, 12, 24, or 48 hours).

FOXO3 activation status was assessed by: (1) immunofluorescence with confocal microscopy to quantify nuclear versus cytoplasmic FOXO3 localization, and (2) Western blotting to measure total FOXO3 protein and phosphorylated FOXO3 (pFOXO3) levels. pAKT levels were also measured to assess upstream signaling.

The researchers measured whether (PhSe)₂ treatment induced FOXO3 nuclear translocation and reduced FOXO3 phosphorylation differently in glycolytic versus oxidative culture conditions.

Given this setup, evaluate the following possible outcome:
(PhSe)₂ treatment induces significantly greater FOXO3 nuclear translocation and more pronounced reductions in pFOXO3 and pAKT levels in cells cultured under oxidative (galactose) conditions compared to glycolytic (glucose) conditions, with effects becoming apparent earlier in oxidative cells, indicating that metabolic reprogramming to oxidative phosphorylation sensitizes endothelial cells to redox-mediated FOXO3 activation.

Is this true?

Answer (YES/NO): NO